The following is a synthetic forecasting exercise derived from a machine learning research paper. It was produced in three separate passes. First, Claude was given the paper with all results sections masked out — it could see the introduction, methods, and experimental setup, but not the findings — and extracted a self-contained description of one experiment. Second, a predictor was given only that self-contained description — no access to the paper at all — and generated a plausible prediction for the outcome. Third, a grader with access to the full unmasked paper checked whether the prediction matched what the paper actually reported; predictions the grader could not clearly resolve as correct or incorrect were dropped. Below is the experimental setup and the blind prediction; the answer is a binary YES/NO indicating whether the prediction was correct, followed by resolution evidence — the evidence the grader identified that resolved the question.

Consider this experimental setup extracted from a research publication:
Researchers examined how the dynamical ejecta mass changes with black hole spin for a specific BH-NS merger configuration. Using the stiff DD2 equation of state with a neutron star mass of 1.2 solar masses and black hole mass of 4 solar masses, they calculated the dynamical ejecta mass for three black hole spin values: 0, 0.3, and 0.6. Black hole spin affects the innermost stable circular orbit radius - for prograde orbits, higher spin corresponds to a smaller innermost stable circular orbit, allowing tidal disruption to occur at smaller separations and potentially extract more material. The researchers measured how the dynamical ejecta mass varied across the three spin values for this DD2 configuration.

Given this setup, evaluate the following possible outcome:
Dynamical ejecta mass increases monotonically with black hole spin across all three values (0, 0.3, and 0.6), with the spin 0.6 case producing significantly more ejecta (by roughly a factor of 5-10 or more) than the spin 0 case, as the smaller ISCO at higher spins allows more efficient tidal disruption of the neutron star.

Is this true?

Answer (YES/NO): NO